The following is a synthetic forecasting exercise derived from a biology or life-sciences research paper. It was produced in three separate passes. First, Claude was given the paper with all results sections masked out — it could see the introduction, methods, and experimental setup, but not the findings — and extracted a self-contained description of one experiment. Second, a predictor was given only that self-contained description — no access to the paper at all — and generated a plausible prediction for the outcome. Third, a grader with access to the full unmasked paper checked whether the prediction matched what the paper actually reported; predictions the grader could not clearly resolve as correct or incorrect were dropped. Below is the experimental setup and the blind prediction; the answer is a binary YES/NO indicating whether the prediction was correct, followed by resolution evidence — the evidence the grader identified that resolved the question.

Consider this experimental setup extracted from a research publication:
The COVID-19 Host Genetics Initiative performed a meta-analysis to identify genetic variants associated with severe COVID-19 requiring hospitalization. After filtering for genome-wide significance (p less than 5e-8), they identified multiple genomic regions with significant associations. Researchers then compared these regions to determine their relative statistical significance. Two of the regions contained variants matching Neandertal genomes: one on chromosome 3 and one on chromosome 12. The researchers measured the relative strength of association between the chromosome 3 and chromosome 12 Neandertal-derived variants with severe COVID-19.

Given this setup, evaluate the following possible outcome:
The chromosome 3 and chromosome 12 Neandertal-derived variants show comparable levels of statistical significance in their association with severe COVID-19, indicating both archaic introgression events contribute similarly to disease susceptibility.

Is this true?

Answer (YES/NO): NO